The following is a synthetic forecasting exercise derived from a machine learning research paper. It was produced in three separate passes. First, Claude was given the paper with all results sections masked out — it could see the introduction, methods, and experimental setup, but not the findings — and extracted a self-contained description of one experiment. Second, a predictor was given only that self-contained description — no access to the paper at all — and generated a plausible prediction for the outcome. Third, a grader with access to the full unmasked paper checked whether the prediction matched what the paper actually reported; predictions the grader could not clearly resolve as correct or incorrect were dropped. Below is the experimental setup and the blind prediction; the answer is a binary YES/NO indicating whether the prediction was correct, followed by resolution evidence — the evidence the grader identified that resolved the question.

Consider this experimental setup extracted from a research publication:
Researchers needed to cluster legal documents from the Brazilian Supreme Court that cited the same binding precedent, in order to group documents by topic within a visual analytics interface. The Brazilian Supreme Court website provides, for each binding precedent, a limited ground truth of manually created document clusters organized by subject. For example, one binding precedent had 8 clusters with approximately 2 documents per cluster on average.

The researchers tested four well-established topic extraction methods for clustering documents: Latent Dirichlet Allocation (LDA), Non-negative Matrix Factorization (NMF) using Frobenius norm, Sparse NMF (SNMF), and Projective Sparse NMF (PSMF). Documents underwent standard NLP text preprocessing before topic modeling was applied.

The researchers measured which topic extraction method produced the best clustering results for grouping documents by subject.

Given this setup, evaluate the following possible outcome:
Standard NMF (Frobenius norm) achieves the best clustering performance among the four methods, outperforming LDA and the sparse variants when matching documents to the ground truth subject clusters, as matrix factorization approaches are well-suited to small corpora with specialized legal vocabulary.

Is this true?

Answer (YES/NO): YES